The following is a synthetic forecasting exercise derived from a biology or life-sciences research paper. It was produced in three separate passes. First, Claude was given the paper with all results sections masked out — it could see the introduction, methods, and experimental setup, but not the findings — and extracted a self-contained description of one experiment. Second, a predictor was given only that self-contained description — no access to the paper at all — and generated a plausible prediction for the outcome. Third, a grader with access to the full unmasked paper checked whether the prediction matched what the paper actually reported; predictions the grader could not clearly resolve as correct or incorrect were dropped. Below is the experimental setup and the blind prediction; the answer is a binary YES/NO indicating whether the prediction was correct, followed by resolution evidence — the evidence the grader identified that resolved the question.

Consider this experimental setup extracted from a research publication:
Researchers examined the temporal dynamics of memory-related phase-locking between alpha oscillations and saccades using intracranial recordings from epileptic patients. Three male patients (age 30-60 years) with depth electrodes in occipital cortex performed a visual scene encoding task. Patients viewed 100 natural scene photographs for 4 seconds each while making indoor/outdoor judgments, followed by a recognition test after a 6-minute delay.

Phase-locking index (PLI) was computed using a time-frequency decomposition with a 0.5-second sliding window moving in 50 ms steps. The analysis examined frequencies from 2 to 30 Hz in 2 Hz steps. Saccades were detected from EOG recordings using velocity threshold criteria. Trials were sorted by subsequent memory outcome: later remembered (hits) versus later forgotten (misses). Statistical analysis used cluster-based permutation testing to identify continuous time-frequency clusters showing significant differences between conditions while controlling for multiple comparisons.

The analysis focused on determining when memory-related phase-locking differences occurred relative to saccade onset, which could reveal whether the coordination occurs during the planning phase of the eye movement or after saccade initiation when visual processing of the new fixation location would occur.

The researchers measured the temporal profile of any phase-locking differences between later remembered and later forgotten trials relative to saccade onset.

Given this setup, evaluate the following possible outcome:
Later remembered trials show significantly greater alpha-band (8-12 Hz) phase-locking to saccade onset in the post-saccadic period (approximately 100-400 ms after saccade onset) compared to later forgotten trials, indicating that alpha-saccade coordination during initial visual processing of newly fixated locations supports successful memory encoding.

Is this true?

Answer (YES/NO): NO